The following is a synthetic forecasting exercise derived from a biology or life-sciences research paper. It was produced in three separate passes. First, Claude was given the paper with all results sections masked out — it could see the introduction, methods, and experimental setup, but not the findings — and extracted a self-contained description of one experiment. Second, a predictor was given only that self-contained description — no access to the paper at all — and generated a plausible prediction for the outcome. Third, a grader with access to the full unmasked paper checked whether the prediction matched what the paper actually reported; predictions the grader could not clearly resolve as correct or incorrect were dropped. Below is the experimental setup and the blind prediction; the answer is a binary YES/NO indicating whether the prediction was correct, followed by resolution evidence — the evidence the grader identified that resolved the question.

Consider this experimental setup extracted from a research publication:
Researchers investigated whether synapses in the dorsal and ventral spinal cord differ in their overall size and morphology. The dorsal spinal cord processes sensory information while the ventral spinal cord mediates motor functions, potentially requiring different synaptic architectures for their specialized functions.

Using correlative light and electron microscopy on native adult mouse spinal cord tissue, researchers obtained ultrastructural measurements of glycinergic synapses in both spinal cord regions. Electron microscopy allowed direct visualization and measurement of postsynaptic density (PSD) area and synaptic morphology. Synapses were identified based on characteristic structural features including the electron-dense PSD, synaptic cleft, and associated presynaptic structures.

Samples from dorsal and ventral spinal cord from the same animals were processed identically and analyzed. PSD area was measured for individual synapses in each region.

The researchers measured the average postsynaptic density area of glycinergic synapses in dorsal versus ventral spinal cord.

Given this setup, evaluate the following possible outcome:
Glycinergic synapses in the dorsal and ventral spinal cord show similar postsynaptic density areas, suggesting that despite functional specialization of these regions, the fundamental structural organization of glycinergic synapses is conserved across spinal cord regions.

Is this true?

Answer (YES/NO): NO